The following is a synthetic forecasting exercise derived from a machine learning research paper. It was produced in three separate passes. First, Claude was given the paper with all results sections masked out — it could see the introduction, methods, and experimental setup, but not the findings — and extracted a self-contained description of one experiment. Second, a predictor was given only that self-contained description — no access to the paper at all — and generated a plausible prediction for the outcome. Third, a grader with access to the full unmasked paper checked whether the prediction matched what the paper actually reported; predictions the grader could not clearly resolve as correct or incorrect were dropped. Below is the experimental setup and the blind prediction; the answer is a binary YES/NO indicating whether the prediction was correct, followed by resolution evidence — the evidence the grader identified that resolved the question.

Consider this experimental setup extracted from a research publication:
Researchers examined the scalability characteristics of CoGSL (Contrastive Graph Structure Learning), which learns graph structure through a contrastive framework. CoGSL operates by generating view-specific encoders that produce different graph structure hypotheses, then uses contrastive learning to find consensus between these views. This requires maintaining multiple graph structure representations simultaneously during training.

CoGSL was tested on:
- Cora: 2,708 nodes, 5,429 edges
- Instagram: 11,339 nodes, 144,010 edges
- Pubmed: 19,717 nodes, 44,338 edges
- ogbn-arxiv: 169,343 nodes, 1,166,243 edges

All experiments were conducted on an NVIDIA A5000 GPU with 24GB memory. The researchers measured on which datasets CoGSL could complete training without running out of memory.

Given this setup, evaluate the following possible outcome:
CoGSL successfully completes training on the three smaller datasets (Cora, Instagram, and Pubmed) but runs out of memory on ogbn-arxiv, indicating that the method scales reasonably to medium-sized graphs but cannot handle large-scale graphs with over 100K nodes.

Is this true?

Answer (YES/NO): NO